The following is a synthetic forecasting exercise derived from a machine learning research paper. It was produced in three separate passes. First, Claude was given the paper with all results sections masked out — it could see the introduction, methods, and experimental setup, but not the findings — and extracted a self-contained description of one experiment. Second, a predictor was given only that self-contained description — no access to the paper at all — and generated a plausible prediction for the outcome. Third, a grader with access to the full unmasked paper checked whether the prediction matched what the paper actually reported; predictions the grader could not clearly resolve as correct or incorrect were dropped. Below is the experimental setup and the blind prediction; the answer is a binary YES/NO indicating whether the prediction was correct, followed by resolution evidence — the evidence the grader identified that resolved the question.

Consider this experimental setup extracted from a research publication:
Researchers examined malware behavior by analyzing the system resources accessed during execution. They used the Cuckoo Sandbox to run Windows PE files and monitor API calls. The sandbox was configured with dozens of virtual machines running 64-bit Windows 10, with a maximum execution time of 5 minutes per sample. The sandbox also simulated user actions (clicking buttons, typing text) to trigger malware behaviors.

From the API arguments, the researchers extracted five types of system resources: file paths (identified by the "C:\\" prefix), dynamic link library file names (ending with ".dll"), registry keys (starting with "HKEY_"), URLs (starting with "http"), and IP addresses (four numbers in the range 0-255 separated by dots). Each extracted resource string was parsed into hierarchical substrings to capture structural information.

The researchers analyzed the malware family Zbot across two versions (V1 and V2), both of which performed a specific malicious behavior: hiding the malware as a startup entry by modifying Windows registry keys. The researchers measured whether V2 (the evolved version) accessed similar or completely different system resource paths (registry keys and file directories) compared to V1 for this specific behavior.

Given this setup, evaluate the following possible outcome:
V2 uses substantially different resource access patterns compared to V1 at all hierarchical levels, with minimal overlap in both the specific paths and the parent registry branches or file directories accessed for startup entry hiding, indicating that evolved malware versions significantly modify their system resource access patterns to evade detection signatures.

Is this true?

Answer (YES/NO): NO